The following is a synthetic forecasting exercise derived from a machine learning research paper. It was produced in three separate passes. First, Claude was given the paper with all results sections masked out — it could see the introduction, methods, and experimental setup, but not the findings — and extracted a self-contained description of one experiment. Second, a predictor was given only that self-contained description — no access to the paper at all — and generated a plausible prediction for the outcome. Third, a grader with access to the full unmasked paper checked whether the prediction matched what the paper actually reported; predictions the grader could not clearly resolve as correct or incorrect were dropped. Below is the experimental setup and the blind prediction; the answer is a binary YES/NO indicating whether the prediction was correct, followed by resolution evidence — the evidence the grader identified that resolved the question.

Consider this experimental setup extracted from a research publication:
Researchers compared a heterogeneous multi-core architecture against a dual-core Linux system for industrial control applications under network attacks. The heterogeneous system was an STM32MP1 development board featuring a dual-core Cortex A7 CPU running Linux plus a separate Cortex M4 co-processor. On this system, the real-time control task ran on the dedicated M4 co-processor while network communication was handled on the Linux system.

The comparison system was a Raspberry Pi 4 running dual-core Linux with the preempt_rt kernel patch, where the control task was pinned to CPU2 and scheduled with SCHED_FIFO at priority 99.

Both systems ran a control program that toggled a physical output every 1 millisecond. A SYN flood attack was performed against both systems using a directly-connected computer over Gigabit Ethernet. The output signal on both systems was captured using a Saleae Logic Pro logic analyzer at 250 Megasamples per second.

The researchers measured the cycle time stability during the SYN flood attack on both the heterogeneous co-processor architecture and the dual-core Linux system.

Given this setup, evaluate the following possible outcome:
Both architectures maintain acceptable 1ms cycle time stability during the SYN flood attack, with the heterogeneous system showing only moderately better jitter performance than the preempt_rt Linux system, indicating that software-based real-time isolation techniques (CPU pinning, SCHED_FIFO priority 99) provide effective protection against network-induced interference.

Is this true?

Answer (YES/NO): YES